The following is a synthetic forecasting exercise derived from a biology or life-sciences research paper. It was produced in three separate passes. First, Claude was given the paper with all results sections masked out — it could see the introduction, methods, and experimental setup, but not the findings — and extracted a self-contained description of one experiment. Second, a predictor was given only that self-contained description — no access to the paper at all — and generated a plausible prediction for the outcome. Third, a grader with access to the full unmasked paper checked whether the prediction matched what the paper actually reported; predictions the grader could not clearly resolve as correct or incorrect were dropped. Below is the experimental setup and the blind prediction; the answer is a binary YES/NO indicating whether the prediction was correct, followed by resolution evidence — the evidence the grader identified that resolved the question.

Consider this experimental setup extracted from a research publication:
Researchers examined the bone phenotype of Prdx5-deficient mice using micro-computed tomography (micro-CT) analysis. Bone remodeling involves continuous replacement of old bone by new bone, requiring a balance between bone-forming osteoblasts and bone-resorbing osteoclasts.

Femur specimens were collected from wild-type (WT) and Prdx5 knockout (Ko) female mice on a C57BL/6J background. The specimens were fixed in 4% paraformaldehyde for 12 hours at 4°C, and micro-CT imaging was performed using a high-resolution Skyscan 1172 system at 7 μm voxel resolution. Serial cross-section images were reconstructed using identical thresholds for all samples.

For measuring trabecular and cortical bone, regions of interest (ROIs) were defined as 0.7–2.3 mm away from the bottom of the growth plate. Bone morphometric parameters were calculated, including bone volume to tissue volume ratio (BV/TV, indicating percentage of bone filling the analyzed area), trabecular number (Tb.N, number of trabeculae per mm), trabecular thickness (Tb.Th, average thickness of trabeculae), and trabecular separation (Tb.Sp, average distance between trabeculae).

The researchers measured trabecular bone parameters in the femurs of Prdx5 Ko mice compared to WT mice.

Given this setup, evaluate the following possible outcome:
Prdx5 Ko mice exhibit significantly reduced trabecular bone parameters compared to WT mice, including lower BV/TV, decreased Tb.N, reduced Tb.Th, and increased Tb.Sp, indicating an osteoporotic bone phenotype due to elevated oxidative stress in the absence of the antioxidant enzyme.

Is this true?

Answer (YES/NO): NO